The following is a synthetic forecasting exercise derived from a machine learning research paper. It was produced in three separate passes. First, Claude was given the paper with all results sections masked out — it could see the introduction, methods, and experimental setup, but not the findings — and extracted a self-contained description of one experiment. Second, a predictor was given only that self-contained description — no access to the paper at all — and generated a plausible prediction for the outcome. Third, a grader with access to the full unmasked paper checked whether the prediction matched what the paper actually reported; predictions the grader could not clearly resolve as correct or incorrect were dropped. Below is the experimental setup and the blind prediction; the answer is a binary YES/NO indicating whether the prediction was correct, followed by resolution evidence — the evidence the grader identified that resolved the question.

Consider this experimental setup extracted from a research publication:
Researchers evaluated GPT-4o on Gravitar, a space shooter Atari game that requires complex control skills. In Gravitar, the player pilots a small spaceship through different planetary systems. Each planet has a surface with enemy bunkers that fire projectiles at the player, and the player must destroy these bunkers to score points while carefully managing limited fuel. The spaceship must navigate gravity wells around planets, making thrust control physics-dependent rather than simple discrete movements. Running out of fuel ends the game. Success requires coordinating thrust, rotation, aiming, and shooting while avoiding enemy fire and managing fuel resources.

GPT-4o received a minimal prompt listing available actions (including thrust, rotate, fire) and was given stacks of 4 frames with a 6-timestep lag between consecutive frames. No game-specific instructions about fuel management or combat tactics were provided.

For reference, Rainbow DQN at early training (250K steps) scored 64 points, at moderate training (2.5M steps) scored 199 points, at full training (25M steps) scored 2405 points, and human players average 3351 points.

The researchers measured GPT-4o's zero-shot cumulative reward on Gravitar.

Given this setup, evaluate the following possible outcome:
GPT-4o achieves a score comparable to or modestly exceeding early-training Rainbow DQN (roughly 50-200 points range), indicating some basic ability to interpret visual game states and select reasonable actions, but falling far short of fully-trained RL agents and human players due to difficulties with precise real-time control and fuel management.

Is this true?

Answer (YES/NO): NO